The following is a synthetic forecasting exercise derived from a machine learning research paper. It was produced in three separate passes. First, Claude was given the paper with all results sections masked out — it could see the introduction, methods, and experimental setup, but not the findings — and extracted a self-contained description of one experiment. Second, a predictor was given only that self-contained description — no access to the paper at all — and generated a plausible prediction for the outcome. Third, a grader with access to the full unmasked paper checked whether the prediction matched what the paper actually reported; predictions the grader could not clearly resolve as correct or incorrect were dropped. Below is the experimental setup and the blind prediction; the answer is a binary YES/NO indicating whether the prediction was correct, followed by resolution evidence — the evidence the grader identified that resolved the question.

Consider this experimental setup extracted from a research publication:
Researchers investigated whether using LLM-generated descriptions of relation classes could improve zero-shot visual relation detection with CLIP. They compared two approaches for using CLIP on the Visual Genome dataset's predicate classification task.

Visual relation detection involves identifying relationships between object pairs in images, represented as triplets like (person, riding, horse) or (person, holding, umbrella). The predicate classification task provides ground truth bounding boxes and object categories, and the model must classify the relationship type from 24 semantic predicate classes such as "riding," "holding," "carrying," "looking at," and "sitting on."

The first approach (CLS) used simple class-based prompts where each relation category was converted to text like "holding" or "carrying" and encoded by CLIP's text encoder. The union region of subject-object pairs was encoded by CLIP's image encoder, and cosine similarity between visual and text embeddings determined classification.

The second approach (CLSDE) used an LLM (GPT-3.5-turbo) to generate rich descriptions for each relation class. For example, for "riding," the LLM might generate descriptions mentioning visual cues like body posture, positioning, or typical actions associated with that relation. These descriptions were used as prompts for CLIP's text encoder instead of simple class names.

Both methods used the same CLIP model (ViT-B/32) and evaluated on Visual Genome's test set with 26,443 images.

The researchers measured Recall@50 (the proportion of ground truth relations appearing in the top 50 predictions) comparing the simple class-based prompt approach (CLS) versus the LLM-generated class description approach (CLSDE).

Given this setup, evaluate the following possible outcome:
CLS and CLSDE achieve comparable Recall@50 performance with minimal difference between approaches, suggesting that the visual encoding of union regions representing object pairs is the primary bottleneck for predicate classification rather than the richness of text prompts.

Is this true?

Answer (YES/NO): NO